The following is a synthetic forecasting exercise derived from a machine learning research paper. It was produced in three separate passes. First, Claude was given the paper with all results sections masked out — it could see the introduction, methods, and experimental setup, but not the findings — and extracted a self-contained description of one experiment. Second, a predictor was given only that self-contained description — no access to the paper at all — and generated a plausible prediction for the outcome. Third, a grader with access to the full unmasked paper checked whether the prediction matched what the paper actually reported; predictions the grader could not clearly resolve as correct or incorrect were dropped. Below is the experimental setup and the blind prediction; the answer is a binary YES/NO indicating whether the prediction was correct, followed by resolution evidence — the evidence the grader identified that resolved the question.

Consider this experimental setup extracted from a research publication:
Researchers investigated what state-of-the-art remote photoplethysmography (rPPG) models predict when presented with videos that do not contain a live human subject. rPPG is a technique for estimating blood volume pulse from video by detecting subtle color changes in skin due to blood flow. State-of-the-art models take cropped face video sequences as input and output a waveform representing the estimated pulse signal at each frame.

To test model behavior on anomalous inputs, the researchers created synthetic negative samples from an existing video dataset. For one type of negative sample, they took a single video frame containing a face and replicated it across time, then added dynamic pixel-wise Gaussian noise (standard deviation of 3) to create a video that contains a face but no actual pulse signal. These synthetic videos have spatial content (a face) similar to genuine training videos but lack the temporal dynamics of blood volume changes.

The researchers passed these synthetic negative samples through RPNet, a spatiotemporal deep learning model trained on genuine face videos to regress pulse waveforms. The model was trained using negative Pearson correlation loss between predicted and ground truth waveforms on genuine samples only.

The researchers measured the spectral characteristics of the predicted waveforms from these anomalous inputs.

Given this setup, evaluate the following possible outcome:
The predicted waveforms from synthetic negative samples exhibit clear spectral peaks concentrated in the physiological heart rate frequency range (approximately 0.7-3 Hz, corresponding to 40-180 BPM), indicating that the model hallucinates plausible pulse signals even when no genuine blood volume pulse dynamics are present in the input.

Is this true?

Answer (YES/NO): YES